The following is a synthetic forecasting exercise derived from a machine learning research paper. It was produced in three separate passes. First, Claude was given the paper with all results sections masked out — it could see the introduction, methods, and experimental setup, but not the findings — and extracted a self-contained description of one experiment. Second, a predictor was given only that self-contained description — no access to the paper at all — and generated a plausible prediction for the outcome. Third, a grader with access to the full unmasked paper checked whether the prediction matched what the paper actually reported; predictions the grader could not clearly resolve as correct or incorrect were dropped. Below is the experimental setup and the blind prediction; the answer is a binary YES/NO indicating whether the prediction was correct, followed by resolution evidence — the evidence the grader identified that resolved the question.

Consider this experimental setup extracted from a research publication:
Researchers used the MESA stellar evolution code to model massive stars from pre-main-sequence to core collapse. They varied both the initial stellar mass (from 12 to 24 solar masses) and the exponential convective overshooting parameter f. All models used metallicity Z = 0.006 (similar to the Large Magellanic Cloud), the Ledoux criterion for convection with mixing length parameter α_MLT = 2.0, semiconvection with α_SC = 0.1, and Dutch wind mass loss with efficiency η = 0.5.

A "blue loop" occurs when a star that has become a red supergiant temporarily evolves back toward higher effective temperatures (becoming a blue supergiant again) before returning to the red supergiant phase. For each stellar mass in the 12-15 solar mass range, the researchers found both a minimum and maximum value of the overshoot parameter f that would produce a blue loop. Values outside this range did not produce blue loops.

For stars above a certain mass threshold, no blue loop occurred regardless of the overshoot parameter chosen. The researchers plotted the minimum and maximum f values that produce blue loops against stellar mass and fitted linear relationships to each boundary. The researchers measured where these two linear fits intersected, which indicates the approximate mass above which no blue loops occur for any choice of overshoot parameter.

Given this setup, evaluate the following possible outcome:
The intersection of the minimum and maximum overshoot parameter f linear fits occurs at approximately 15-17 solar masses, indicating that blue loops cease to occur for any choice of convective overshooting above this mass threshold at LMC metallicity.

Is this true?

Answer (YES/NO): YES